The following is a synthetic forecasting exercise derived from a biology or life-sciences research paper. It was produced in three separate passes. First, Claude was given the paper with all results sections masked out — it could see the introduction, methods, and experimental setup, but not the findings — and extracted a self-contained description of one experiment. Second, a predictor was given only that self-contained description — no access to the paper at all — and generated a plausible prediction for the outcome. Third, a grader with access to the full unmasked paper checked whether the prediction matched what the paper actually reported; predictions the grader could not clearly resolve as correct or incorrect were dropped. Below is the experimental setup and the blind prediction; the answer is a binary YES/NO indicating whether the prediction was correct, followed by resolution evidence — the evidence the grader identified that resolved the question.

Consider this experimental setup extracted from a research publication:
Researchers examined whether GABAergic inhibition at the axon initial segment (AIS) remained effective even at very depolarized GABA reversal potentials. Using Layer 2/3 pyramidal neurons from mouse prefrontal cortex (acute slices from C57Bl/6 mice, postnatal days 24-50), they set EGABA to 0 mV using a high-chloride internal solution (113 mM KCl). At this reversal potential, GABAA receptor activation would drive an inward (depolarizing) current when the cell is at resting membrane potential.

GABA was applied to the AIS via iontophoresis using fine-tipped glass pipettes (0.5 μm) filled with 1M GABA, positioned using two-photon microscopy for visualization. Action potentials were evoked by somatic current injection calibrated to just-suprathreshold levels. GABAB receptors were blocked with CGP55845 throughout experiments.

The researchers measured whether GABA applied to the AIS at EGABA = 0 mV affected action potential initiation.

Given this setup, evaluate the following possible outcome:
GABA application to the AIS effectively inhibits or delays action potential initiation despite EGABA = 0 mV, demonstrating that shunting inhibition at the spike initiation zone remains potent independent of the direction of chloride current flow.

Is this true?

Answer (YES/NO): NO